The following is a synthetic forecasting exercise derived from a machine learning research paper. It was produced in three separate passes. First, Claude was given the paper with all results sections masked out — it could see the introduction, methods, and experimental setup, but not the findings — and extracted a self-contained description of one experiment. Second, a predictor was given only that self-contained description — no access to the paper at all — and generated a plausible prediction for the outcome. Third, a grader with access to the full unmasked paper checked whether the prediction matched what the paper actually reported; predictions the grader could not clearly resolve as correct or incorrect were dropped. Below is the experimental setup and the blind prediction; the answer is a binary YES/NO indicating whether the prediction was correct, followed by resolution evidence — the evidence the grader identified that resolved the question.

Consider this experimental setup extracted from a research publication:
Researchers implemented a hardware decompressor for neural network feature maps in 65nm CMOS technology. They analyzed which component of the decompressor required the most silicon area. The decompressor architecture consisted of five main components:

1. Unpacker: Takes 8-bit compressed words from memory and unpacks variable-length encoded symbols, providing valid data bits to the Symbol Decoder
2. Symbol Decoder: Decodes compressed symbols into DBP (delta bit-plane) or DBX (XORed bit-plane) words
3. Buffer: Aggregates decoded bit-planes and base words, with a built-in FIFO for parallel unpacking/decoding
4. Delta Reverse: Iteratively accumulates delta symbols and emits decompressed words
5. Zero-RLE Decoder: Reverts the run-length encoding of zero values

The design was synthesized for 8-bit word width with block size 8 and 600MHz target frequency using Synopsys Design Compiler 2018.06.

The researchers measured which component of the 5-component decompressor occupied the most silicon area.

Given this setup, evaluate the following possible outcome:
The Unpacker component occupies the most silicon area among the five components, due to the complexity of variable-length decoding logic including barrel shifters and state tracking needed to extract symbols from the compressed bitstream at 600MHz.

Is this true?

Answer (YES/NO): NO